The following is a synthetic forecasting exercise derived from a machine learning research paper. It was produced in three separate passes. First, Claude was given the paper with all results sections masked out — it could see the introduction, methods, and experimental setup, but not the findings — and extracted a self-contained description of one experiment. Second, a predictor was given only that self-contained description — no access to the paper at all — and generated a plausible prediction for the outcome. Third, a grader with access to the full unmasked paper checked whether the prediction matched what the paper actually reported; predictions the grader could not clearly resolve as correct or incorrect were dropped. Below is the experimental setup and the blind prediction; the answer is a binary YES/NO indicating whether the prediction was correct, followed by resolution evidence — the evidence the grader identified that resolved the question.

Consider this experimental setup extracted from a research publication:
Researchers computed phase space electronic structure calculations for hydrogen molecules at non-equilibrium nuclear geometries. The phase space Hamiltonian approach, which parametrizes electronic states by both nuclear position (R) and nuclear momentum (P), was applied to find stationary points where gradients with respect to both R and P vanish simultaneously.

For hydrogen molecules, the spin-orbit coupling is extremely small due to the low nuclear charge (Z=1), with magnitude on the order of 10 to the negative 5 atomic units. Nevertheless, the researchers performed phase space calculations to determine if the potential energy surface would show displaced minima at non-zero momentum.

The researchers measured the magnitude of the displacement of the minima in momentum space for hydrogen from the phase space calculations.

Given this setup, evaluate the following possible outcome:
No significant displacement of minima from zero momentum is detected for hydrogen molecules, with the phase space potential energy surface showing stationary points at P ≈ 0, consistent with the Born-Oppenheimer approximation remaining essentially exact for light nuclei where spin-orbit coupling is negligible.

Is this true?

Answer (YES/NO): NO